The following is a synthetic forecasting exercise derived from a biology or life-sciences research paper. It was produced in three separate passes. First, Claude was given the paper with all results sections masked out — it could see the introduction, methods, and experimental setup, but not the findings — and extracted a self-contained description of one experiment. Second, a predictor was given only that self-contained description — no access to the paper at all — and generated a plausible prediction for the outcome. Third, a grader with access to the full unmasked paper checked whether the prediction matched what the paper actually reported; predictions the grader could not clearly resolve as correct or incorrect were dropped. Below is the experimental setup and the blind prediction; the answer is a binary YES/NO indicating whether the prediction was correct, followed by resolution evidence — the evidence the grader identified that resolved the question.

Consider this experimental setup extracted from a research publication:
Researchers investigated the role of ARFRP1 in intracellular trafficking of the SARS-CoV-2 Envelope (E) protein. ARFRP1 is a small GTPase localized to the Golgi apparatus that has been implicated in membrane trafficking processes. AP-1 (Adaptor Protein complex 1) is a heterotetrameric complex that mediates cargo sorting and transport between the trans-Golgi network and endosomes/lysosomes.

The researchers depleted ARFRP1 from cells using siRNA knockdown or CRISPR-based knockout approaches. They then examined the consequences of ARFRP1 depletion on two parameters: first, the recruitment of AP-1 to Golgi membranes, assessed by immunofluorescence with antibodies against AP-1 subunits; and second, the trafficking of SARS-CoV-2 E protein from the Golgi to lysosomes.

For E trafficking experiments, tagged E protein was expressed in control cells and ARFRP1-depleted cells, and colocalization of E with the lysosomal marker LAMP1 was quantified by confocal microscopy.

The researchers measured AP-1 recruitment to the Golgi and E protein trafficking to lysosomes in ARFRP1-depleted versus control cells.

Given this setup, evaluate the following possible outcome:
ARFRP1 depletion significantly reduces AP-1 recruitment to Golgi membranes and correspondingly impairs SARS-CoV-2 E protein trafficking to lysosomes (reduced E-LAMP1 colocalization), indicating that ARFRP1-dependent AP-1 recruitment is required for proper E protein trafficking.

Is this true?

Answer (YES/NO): YES